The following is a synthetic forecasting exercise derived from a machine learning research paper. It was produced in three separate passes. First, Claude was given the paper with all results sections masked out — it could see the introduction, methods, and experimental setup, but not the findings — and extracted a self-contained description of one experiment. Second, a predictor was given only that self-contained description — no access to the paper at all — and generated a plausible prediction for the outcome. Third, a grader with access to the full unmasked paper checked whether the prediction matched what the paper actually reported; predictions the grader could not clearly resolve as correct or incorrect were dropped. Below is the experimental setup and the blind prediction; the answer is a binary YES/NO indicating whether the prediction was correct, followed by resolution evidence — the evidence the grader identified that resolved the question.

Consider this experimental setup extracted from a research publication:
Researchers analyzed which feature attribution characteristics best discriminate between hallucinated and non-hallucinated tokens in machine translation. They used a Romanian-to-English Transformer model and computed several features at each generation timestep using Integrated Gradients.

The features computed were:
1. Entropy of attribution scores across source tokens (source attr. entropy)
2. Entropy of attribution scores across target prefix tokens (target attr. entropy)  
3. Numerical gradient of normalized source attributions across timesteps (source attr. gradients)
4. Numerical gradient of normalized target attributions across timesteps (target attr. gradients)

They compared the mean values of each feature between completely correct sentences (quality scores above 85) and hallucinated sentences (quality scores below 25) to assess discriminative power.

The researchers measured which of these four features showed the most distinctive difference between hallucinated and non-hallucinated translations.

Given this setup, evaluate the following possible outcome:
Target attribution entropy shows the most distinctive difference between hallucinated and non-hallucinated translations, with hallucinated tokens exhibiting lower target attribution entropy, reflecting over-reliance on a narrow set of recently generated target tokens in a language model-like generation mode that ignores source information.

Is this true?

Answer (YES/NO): NO